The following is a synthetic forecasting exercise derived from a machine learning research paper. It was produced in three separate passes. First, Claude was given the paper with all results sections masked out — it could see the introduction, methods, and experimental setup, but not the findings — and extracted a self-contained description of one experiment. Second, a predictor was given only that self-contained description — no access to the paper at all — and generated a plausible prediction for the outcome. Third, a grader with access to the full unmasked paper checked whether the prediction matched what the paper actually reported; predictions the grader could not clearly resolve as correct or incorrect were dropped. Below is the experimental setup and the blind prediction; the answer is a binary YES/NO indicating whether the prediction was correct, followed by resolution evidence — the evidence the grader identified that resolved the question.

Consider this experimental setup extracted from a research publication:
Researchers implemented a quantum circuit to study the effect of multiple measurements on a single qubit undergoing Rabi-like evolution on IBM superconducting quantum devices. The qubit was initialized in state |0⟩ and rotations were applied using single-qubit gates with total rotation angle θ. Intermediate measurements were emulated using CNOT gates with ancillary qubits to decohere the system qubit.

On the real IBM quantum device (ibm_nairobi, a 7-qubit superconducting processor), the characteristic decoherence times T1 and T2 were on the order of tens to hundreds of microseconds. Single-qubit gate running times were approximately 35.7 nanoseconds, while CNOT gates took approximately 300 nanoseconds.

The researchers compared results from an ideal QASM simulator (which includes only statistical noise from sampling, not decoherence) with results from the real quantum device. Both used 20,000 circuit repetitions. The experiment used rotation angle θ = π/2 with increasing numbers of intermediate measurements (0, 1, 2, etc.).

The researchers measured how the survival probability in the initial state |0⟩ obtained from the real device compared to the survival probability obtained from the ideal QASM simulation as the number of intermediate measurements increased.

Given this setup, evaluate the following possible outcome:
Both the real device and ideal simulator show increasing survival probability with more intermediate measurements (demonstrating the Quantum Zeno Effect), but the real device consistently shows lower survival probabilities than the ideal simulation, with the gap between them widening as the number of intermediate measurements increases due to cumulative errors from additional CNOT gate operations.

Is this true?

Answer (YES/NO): YES